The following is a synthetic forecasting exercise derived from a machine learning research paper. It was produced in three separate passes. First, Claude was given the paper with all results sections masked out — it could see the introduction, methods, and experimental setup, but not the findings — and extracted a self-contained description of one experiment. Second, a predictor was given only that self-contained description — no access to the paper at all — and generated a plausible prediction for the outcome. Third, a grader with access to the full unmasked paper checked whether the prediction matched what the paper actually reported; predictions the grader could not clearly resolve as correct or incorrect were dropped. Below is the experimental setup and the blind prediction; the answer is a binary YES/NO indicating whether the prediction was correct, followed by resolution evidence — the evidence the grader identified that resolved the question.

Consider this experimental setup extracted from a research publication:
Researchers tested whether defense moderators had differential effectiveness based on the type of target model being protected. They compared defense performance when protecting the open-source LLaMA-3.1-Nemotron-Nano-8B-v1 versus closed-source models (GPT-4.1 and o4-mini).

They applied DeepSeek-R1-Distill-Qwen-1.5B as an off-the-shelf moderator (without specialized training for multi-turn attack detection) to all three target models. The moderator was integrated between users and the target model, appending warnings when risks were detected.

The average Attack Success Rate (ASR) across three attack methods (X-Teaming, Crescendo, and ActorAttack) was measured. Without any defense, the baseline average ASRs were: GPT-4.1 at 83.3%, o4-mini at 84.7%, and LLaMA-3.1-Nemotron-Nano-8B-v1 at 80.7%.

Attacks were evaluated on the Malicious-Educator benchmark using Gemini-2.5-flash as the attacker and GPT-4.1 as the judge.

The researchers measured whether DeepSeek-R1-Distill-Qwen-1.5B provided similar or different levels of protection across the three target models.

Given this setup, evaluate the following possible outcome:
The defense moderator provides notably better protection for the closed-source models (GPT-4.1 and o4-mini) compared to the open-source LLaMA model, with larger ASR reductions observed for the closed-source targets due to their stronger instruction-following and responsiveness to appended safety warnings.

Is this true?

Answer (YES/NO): NO